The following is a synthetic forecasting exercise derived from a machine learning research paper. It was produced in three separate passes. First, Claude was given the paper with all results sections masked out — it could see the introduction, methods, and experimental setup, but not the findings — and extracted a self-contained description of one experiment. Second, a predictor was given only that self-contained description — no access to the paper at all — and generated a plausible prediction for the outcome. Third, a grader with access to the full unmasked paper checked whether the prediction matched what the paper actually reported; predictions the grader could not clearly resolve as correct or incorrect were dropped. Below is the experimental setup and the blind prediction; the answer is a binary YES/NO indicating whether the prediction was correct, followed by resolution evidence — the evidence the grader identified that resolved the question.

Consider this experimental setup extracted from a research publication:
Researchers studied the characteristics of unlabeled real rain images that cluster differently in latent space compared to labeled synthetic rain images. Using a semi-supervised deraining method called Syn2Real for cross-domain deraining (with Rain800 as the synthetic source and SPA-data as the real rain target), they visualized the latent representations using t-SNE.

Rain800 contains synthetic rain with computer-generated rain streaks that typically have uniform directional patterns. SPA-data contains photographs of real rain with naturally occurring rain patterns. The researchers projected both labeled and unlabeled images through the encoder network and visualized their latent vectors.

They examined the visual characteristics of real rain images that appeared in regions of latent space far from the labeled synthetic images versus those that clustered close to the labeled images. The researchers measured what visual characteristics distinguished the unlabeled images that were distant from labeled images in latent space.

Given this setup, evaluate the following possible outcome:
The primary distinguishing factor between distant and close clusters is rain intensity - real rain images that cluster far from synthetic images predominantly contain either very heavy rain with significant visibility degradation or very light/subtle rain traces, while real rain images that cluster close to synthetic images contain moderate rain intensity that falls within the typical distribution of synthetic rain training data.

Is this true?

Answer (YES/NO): NO